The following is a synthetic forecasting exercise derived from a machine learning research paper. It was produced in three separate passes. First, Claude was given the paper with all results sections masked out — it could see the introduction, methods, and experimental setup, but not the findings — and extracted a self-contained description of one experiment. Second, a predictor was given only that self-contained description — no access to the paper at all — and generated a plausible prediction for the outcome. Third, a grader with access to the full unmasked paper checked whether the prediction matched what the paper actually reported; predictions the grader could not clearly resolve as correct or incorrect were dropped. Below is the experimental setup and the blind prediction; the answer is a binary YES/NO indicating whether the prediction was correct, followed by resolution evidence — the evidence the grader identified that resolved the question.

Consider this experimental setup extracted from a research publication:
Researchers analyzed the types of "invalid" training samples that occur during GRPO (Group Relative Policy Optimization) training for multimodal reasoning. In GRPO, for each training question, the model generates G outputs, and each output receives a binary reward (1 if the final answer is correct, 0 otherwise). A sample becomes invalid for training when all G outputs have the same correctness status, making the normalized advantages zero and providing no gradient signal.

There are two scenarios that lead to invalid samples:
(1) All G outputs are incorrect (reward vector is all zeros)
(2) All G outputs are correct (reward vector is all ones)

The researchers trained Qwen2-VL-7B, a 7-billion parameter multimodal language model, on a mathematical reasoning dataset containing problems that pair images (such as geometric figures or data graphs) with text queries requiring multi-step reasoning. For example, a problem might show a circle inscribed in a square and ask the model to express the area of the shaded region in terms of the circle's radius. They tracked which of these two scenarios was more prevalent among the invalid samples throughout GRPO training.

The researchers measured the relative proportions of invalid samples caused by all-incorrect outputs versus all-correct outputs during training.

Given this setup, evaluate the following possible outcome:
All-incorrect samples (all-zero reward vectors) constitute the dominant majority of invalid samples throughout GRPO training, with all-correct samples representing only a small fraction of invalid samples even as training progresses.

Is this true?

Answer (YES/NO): YES